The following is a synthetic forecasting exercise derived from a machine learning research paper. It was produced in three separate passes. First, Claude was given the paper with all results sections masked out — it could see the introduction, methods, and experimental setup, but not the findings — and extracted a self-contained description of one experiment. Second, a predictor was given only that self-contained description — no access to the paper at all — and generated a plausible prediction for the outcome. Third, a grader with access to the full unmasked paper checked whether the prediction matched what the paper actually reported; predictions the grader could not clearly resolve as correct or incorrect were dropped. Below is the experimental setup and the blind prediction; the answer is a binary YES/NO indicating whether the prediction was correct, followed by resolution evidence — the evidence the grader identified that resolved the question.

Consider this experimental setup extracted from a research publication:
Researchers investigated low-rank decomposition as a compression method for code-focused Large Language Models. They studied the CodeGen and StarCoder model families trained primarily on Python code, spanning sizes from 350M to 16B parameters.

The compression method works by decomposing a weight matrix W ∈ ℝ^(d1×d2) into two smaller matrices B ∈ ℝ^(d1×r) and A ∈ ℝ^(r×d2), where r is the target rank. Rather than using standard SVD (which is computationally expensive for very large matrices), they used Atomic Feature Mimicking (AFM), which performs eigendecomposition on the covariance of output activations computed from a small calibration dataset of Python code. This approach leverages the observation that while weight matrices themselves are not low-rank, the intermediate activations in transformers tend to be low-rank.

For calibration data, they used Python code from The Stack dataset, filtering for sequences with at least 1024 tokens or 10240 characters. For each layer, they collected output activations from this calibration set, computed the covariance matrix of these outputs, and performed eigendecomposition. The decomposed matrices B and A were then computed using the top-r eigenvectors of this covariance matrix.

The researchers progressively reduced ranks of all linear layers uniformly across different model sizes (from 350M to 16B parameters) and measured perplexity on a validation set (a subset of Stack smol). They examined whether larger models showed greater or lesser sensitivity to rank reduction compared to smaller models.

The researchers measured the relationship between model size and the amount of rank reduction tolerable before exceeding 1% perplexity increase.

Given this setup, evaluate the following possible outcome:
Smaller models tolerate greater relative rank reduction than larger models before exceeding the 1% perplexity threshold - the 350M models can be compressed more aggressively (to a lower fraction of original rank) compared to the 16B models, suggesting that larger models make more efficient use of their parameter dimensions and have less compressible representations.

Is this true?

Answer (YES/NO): NO